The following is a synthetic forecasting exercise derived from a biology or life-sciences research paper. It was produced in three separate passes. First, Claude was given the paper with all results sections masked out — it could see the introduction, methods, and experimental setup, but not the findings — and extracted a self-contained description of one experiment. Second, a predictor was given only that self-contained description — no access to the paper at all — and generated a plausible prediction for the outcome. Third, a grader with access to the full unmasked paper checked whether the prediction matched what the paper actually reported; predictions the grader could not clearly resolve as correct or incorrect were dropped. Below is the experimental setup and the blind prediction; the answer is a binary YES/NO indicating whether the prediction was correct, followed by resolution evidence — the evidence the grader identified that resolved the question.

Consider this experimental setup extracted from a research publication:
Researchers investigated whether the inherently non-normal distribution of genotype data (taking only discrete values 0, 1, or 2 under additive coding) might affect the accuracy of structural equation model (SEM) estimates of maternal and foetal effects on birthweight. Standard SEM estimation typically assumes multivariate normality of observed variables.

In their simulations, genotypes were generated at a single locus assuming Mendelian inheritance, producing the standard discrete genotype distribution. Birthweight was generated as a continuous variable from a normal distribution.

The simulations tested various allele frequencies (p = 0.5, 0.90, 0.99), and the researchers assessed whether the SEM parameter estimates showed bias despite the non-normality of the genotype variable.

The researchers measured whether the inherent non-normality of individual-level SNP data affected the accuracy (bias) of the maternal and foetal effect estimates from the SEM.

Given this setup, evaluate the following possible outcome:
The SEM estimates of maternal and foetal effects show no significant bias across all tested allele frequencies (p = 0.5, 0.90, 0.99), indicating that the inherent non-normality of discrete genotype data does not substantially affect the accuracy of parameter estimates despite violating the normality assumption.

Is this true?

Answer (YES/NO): YES